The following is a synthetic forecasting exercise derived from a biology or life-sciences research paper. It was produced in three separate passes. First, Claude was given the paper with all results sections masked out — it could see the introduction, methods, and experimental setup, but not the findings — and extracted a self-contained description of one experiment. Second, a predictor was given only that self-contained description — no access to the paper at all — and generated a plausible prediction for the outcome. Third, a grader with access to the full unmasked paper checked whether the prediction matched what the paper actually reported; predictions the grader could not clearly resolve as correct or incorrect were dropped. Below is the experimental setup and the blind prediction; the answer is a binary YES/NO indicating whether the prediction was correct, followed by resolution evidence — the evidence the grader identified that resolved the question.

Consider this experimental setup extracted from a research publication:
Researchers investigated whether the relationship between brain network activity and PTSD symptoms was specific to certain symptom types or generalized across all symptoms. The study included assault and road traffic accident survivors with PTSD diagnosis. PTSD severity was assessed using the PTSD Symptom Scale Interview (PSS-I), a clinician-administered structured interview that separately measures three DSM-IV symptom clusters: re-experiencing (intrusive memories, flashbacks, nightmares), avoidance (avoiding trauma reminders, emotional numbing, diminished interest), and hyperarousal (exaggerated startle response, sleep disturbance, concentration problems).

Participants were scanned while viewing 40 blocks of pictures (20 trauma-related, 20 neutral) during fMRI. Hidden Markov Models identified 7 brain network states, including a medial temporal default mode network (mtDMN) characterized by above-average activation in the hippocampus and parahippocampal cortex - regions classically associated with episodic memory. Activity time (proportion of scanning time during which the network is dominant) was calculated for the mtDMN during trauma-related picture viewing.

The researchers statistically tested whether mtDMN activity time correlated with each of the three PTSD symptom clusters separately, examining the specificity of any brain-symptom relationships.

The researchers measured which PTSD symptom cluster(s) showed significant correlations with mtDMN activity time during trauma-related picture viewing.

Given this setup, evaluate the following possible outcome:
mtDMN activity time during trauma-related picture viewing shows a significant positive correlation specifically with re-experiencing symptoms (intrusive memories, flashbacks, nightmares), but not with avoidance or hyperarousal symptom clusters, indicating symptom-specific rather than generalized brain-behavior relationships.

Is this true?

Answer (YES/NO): NO